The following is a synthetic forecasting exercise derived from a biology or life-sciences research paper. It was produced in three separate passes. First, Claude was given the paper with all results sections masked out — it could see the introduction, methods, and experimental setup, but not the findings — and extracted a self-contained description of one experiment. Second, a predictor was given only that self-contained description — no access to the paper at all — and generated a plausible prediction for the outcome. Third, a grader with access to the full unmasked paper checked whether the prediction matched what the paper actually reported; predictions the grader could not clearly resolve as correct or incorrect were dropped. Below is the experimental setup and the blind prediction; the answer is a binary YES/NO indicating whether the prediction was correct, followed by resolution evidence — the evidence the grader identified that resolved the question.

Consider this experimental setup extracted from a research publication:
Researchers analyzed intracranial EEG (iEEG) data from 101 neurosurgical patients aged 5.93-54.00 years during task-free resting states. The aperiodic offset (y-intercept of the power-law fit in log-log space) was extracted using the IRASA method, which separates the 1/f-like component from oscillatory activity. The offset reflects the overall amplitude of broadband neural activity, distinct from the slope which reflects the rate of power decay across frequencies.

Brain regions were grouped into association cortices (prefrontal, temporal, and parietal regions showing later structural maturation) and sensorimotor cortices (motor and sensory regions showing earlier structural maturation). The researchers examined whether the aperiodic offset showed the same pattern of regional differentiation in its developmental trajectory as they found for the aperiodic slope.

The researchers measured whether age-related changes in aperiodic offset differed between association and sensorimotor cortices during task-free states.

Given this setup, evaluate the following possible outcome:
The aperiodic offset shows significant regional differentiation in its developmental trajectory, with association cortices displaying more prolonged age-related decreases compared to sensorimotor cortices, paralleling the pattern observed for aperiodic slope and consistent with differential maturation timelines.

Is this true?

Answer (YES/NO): NO